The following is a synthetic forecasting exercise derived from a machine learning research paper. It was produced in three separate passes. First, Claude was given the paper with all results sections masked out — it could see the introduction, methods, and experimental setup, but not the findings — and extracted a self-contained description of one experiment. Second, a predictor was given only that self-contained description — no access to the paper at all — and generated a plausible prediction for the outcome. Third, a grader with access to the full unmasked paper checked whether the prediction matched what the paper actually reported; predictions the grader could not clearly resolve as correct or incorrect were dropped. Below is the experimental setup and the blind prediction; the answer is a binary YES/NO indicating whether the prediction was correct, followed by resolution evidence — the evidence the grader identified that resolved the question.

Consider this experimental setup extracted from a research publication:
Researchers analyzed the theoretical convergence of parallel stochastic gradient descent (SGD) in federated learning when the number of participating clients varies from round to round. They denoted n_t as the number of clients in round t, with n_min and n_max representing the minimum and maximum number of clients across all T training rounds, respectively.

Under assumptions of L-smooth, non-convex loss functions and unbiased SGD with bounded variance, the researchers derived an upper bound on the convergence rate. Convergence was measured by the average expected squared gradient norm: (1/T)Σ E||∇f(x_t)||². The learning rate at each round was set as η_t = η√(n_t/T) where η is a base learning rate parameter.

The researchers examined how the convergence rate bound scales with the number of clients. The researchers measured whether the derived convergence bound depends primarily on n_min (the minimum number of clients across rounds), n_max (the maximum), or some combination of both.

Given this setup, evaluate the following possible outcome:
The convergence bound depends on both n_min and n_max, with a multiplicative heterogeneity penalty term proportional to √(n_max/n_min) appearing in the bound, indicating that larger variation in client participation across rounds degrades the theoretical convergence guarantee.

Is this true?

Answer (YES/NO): YES